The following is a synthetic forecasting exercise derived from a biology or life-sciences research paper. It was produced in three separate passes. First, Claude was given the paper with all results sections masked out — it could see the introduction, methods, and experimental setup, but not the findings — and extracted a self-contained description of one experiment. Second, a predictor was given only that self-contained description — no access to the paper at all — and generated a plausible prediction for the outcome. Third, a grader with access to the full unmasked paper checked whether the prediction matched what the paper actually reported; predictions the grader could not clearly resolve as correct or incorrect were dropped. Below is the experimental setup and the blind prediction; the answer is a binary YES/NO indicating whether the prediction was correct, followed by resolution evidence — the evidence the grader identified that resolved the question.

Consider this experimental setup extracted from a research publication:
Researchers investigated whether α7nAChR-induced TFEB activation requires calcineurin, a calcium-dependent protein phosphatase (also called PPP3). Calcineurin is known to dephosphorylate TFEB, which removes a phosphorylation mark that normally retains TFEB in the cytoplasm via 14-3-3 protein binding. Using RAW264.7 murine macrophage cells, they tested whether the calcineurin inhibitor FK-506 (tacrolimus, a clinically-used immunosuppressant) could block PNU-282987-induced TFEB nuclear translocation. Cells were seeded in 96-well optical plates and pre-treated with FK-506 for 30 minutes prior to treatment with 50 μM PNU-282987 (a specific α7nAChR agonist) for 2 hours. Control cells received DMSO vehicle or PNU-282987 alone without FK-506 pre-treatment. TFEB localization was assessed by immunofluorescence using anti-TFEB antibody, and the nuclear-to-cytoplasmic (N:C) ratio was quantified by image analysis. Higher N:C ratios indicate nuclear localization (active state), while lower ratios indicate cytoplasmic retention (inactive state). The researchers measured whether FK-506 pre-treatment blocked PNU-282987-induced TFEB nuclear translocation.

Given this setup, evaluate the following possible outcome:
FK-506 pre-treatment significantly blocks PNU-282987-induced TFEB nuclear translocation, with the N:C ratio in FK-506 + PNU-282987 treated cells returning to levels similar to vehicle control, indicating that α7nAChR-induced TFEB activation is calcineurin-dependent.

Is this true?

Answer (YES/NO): YES